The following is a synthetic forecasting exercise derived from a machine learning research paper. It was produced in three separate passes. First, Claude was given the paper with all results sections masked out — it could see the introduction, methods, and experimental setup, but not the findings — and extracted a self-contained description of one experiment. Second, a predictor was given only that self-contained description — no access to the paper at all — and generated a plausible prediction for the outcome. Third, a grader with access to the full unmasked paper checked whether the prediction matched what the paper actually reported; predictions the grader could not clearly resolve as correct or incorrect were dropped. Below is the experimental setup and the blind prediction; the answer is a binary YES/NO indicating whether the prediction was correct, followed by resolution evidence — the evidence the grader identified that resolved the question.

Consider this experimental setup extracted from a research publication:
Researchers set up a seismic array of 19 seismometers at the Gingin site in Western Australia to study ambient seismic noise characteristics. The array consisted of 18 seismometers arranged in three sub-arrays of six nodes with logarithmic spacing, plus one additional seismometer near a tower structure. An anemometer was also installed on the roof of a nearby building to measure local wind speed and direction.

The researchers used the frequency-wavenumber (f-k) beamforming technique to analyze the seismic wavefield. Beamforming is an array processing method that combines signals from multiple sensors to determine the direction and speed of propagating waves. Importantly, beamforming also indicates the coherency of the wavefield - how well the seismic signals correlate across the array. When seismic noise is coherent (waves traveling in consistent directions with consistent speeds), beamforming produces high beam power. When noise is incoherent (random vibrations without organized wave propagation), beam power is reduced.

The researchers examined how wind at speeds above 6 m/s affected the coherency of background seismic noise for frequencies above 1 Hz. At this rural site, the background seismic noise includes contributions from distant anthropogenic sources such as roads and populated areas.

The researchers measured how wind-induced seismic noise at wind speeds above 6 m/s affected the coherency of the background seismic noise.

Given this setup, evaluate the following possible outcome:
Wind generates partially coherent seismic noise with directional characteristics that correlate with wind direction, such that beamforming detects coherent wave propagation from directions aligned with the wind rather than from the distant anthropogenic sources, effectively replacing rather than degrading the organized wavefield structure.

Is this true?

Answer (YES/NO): NO